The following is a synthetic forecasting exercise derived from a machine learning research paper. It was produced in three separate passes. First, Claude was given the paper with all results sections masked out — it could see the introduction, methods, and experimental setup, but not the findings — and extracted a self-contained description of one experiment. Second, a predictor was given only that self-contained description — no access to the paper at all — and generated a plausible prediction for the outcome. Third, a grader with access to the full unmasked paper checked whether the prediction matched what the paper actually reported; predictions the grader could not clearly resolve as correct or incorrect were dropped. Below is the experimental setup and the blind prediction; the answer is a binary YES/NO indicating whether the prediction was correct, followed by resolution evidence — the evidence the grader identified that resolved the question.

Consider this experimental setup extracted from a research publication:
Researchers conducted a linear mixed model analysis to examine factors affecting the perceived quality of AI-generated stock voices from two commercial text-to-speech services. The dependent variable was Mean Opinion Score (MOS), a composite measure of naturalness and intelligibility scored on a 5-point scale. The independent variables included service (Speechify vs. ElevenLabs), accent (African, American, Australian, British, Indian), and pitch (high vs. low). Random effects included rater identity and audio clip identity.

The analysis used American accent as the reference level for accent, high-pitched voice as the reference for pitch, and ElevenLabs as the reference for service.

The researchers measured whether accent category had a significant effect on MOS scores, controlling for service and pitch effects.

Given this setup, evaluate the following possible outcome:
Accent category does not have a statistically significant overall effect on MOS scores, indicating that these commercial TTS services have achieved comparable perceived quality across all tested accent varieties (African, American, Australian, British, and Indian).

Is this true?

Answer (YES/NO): YES